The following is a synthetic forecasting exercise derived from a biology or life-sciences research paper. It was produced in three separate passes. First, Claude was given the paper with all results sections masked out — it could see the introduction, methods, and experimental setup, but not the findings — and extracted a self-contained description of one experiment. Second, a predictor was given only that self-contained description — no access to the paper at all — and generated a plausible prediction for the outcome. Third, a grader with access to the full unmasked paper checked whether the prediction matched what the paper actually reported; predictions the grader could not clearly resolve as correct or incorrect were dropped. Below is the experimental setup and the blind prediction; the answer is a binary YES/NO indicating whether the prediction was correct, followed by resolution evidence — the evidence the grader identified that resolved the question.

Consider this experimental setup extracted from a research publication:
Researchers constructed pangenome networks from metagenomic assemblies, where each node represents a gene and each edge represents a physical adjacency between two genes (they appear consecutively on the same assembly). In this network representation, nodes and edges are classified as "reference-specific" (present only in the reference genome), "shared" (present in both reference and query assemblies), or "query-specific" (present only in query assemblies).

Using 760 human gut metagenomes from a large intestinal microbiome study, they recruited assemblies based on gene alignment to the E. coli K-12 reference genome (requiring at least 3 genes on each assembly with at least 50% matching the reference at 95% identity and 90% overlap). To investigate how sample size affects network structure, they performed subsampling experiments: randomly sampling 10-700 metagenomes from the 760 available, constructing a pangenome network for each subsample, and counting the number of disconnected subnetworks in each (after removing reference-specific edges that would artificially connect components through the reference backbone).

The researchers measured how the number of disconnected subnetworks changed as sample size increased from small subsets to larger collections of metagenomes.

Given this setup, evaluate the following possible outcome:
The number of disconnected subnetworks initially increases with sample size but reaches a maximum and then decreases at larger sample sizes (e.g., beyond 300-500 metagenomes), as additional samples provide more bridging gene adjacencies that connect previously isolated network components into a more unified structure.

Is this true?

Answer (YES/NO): NO